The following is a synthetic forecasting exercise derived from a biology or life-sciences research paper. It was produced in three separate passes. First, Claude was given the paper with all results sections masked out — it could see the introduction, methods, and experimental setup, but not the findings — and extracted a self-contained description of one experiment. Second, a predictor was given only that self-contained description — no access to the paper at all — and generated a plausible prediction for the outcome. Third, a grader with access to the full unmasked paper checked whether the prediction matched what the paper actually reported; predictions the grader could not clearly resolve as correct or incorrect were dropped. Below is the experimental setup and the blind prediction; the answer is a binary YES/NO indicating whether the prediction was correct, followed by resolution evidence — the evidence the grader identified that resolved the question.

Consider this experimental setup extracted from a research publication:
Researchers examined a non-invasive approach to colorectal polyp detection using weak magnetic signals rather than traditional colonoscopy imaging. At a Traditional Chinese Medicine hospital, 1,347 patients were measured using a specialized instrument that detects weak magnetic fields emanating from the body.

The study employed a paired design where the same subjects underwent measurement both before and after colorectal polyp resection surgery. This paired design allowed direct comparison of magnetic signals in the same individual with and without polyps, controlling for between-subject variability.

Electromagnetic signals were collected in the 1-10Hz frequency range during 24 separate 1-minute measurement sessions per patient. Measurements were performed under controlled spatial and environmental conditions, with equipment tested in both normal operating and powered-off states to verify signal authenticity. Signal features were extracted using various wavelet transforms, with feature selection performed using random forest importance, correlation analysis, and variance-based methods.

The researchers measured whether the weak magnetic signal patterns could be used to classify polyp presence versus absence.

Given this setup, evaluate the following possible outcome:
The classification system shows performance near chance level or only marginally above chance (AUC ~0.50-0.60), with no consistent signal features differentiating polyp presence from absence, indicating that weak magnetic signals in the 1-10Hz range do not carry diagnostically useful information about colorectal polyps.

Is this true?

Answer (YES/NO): NO